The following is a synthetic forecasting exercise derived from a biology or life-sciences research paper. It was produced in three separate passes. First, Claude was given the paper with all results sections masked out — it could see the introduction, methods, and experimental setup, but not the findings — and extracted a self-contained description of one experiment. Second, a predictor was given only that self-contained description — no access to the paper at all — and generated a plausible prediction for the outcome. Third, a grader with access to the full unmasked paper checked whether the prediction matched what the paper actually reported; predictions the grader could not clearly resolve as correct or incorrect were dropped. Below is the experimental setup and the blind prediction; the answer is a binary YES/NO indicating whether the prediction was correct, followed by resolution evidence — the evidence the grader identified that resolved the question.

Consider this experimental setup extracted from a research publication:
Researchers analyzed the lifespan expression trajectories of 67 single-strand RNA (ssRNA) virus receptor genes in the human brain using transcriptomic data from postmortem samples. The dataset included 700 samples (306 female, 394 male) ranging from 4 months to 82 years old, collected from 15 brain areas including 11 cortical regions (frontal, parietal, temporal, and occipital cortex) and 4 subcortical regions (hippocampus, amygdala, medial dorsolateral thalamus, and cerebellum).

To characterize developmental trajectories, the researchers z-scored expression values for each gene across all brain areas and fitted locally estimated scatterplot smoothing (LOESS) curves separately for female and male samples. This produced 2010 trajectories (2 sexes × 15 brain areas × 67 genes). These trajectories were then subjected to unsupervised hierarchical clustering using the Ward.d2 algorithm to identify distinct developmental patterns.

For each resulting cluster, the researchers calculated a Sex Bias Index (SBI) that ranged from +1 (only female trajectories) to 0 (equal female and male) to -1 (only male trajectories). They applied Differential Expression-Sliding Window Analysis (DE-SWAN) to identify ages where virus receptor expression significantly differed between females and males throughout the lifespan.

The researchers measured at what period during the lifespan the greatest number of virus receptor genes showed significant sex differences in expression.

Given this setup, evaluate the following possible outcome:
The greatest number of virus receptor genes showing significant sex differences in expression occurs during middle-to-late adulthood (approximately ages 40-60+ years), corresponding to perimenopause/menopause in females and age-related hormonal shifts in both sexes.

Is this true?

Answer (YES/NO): NO